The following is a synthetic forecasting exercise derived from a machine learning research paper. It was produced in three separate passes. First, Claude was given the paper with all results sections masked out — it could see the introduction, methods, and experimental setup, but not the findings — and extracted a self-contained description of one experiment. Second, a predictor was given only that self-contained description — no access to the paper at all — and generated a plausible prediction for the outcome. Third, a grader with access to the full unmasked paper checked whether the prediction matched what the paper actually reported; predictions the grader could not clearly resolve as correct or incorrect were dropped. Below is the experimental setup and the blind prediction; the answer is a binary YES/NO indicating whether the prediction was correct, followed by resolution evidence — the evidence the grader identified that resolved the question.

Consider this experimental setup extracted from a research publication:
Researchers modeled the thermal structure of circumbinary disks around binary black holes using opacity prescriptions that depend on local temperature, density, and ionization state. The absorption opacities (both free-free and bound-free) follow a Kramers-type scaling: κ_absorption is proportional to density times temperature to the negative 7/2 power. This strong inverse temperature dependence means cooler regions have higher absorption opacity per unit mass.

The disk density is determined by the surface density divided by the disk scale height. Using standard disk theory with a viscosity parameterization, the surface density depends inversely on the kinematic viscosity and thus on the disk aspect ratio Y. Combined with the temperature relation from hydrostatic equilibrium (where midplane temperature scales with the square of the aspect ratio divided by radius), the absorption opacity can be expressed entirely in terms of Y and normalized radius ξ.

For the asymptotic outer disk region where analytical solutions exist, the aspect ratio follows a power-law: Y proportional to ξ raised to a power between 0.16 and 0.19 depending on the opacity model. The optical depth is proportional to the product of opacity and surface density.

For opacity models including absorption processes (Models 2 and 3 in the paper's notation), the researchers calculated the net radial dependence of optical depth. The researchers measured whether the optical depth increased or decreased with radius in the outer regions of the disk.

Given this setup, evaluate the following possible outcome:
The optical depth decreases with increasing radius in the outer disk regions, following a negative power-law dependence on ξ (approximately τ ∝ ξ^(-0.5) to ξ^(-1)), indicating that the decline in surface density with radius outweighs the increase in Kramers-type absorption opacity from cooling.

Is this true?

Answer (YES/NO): YES